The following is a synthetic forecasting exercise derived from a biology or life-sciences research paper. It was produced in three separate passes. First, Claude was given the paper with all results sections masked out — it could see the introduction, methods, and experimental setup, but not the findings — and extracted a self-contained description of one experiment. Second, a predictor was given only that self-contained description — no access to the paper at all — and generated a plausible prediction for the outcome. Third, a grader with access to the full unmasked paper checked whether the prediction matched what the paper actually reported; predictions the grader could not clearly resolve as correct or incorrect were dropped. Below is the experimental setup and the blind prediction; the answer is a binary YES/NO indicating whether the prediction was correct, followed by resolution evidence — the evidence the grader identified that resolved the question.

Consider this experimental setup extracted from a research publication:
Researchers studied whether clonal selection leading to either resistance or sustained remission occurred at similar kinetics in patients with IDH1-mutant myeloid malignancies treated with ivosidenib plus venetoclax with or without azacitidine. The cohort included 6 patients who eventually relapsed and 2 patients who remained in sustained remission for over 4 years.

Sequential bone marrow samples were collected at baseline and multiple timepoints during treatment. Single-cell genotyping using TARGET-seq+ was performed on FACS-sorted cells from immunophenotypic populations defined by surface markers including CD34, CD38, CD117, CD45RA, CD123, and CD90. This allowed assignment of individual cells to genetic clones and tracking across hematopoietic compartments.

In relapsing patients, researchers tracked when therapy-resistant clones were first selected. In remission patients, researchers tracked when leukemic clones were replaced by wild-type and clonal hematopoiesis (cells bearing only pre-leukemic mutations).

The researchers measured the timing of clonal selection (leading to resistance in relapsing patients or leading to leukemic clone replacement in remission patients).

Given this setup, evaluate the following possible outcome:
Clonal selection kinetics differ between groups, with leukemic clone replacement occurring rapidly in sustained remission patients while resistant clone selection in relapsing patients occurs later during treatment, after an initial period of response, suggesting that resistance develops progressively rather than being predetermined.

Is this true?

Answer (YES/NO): NO